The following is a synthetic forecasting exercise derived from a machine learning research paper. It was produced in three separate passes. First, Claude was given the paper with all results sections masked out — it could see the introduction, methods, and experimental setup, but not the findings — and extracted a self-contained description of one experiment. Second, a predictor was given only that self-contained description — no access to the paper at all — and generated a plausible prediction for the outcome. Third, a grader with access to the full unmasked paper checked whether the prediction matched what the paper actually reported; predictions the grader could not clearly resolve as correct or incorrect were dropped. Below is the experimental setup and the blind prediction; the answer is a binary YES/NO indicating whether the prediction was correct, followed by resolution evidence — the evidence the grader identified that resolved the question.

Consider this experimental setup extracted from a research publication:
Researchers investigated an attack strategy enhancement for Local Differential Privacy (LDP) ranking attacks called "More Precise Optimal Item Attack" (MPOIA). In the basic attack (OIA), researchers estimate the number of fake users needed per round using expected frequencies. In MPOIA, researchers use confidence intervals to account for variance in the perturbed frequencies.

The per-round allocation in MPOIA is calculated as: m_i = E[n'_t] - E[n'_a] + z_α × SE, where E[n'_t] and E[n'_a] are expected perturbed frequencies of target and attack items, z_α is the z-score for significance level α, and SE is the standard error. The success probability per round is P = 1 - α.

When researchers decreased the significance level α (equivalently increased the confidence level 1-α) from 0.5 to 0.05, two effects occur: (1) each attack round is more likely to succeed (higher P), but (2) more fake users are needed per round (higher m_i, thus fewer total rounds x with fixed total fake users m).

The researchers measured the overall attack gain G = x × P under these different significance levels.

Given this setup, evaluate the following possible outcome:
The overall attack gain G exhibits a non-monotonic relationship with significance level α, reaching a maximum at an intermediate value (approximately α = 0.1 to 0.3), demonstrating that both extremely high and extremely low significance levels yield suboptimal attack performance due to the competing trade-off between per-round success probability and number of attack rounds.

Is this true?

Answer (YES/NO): NO